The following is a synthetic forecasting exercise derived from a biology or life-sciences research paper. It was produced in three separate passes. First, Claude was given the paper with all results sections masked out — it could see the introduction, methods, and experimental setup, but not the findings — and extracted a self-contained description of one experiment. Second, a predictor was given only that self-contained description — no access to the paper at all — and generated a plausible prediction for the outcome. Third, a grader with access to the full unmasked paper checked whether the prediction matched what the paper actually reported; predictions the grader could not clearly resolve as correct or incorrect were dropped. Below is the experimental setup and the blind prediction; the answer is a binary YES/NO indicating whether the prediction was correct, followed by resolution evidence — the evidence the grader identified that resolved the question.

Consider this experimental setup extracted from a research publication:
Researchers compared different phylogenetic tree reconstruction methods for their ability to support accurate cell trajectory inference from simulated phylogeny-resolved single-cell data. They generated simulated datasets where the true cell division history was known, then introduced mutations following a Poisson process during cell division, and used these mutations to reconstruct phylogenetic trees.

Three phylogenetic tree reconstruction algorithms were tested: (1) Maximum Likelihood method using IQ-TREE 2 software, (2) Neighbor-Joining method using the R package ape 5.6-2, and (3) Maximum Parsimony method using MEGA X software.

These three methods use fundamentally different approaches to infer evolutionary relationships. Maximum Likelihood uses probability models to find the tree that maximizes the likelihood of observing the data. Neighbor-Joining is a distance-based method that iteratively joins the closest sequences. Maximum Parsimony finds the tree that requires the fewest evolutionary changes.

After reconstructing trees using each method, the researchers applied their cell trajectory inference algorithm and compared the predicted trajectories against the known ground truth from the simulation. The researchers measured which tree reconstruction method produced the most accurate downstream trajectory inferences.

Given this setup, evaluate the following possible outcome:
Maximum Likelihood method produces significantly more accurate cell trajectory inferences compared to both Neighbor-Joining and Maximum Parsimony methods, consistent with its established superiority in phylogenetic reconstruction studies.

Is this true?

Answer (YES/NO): NO